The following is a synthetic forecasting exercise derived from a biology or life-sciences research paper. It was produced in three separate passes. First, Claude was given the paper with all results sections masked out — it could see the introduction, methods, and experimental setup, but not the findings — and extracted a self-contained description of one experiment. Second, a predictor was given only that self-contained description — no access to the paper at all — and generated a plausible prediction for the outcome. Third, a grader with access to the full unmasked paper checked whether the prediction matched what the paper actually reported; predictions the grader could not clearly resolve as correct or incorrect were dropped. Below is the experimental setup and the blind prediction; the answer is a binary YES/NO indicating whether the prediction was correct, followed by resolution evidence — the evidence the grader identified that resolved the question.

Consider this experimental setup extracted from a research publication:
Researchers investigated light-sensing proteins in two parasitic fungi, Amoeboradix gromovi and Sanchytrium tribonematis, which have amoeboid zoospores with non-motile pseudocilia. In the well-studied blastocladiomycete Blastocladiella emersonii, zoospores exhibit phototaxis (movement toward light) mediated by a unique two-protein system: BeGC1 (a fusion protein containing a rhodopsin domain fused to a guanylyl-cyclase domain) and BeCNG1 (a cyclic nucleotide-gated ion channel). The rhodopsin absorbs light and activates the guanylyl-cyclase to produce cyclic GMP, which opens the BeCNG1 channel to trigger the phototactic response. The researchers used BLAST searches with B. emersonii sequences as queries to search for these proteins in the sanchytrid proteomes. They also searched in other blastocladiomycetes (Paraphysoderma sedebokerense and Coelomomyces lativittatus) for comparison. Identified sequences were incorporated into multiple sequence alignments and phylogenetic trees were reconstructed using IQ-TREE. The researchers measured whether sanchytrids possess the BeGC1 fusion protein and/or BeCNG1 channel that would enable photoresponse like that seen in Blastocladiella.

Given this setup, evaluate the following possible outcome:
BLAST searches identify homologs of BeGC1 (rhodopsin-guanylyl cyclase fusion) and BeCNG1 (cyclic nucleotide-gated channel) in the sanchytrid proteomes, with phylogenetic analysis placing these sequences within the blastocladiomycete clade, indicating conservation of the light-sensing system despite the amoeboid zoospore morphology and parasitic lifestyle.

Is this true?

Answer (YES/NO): NO